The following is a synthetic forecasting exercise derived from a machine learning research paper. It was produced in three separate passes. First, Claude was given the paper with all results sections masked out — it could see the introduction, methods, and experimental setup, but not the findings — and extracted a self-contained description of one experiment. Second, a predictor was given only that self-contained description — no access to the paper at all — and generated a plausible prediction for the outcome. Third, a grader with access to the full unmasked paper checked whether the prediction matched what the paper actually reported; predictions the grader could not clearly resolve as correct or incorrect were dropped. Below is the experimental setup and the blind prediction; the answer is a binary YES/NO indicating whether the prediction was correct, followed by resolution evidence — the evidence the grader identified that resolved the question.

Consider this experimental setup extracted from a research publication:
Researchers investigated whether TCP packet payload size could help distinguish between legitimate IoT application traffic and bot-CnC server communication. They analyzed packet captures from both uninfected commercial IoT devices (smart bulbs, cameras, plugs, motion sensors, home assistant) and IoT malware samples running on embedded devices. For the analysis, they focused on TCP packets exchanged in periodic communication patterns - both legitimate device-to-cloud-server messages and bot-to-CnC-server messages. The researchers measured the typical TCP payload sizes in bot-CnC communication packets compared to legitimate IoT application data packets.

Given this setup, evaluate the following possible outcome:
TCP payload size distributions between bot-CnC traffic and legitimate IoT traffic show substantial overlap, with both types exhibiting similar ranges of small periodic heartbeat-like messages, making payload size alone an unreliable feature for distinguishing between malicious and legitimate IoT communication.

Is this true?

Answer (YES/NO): NO